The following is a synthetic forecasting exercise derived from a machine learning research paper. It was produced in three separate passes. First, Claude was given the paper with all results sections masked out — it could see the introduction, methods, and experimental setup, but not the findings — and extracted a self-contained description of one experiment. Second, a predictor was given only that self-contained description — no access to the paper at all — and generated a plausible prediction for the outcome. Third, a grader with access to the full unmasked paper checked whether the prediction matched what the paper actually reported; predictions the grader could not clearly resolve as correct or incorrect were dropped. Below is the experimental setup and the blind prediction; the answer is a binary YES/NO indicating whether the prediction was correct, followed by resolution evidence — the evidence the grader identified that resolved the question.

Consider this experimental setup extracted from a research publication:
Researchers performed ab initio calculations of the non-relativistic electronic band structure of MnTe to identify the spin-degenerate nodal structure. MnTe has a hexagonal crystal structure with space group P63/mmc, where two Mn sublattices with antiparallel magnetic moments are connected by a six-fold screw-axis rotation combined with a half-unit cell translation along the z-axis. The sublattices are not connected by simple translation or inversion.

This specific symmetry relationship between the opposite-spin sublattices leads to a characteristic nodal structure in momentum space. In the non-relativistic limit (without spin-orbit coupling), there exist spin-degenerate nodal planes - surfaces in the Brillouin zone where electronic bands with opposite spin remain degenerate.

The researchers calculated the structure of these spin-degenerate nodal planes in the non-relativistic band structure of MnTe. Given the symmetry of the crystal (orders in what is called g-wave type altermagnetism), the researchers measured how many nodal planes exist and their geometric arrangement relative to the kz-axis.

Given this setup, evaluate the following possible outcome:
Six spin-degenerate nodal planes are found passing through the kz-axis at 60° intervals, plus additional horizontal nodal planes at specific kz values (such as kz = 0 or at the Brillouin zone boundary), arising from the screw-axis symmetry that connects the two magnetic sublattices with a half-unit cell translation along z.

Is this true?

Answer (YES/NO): NO